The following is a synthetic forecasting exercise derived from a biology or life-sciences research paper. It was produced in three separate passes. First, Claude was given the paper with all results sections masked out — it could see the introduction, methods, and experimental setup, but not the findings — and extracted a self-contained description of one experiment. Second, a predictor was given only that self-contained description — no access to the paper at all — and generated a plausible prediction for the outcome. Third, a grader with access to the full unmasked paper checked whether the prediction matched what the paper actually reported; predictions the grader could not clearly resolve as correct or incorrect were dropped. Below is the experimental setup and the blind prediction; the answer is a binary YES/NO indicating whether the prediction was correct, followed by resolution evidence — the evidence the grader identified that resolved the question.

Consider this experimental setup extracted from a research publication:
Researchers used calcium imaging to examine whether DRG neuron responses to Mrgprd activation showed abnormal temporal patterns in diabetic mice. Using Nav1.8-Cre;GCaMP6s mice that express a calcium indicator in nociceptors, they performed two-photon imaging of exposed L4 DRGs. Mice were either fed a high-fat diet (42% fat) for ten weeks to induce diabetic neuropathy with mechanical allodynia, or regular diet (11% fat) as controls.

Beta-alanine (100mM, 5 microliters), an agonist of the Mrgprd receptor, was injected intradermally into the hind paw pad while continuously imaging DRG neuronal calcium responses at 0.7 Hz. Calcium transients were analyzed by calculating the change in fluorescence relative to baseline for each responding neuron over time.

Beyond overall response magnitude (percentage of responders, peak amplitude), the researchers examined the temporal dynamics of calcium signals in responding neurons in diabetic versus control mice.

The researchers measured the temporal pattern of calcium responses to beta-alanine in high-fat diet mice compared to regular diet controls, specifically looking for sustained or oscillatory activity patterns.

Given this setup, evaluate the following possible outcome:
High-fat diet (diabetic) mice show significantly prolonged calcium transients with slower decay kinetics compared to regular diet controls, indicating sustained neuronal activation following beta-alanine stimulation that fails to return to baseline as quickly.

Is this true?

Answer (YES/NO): NO